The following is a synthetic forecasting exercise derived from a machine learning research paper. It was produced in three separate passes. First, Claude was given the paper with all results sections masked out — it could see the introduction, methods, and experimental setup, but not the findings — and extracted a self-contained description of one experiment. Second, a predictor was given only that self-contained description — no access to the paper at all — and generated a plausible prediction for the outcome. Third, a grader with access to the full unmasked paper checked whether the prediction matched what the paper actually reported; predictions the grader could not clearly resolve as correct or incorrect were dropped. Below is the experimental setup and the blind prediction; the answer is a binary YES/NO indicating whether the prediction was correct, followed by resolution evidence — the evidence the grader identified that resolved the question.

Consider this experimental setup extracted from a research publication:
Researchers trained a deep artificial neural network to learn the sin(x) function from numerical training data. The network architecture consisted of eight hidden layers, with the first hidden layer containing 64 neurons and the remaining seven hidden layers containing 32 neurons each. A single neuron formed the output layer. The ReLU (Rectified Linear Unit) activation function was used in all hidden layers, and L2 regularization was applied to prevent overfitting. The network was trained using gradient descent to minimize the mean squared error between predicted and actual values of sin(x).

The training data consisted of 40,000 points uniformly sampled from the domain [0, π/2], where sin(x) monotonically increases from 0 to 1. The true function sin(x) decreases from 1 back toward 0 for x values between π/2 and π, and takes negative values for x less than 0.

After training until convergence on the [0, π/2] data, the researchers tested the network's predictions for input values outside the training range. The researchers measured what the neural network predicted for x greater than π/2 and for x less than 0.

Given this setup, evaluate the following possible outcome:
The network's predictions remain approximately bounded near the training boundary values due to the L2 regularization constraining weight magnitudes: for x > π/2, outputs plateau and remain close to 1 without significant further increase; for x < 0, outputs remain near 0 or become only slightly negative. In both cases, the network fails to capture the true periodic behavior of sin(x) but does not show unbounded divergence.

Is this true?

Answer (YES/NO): YES